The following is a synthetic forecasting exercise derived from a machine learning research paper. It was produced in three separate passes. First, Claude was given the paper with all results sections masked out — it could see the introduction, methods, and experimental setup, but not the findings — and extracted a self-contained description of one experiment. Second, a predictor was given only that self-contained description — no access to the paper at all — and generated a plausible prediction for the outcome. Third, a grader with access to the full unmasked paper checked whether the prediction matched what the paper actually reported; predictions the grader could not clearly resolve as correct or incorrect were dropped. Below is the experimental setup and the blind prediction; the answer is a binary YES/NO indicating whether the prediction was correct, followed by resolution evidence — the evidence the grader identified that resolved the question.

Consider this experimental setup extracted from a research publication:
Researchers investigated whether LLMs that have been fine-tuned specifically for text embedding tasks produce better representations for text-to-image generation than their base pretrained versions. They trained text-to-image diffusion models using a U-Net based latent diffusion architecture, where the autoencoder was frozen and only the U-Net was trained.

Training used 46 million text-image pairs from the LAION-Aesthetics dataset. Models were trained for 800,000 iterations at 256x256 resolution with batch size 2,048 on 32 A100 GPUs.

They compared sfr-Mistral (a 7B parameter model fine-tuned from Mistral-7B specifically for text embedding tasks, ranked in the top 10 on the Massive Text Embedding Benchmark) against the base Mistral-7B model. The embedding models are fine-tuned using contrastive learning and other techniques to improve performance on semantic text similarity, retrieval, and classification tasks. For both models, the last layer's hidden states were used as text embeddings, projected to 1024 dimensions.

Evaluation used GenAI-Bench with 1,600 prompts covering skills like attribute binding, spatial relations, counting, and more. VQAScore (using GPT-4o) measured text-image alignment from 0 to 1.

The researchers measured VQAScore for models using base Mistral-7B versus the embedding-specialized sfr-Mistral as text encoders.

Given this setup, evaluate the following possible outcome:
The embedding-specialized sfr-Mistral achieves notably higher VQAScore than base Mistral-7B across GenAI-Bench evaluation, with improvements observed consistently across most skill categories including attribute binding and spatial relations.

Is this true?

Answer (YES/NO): NO